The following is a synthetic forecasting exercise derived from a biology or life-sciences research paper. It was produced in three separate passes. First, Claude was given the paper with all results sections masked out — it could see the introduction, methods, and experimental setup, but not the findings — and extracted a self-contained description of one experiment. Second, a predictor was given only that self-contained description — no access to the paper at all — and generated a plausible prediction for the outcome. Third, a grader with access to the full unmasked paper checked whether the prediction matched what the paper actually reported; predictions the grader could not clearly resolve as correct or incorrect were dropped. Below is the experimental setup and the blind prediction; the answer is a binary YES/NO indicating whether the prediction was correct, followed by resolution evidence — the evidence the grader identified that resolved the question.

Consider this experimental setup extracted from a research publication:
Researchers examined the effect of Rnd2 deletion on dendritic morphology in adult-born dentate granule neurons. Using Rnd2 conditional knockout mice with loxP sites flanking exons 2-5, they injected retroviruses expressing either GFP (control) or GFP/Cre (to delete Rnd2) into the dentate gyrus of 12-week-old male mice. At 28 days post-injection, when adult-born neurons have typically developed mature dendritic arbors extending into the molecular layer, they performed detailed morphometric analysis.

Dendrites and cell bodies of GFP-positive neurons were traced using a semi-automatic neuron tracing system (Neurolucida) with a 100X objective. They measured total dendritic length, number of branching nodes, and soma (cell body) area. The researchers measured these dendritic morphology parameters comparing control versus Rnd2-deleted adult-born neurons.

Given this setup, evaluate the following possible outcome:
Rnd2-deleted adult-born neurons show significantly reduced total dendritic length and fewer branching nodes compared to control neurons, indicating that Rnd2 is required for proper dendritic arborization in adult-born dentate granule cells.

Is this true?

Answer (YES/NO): NO